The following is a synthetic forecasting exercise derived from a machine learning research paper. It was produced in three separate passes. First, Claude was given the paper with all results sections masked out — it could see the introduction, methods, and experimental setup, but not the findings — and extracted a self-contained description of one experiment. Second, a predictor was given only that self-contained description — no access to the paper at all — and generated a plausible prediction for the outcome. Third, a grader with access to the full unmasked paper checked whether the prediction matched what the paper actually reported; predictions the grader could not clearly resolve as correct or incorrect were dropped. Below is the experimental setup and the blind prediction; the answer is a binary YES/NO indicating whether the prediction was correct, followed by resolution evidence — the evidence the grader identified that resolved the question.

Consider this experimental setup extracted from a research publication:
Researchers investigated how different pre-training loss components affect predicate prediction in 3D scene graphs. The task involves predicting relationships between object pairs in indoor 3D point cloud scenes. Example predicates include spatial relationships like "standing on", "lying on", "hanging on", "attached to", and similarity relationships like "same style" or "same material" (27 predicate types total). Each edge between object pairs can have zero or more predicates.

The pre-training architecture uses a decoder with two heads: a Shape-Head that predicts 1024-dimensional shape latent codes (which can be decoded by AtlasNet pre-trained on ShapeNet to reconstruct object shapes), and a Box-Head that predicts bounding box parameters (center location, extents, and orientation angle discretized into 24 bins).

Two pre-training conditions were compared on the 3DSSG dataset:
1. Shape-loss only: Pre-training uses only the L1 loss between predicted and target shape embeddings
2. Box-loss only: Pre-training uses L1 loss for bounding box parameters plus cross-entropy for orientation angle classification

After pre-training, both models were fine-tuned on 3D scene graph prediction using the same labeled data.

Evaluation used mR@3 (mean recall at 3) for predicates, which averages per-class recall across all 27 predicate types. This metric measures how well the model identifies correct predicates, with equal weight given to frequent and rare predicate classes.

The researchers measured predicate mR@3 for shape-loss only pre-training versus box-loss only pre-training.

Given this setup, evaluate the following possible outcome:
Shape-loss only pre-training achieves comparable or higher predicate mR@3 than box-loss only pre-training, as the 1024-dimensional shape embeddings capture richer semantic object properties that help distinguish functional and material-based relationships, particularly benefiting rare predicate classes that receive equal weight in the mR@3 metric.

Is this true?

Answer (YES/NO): NO